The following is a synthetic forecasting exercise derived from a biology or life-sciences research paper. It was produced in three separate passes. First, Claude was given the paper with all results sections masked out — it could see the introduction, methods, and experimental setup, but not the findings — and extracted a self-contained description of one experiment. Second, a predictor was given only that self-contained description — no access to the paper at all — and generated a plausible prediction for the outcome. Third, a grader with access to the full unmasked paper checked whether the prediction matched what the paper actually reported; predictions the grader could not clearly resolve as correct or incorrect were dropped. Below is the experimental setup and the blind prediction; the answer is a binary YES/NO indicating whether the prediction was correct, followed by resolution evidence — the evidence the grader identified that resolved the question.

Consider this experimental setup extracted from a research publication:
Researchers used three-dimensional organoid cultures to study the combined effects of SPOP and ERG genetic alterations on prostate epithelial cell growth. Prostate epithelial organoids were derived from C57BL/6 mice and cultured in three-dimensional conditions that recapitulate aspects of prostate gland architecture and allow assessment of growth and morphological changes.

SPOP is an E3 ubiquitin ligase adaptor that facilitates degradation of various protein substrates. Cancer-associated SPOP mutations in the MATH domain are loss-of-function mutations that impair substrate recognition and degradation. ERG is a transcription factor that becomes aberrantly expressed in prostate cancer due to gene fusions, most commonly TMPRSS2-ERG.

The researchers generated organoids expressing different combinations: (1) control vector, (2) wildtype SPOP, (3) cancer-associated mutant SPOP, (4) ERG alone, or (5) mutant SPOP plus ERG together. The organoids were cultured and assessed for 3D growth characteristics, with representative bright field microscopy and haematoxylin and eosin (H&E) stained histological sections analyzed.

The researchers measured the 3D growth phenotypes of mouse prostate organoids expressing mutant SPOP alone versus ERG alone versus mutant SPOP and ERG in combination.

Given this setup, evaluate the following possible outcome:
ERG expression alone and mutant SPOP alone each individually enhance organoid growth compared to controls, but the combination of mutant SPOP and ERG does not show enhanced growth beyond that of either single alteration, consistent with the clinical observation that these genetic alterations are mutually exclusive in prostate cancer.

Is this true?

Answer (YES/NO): NO